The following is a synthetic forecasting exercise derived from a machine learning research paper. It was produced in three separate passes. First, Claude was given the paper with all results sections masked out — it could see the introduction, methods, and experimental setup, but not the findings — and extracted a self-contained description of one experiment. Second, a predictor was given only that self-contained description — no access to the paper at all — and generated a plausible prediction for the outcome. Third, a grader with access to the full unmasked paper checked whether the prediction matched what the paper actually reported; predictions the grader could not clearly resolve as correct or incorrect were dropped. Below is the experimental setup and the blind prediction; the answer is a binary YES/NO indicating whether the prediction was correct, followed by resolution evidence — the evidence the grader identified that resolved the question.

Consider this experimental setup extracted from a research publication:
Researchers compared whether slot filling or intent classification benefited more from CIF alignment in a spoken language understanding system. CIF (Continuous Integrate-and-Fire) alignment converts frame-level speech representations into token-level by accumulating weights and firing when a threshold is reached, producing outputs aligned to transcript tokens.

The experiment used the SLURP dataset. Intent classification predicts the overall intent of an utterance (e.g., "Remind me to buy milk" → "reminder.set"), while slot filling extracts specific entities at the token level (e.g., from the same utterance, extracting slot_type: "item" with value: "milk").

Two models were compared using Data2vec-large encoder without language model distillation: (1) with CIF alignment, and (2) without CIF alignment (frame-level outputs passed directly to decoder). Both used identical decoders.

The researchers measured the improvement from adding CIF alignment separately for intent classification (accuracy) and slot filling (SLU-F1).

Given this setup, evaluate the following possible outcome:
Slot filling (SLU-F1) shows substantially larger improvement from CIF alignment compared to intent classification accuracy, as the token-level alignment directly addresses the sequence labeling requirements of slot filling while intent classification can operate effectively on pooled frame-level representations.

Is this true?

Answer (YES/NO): YES